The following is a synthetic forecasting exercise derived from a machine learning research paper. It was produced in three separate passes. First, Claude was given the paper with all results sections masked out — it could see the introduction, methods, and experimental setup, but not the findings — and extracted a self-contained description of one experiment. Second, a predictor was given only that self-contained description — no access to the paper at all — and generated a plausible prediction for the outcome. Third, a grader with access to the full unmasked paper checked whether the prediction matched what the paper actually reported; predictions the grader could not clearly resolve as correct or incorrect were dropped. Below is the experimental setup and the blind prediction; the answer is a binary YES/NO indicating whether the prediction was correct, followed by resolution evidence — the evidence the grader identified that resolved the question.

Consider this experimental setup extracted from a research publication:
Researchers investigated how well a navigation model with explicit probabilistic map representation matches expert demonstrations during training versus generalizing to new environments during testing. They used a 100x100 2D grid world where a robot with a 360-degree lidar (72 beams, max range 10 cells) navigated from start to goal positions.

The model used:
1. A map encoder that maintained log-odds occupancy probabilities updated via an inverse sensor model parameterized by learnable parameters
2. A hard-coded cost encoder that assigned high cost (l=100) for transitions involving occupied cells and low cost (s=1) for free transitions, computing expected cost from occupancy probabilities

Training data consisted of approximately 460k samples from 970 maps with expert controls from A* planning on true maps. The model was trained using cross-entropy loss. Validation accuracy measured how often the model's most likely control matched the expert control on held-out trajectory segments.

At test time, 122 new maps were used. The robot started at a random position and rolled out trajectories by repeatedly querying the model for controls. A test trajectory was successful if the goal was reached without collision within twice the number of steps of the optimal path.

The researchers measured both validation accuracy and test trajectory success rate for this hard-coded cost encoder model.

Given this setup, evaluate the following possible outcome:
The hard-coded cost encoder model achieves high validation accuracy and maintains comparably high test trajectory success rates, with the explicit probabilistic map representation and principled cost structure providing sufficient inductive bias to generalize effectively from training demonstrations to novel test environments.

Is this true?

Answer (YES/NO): NO